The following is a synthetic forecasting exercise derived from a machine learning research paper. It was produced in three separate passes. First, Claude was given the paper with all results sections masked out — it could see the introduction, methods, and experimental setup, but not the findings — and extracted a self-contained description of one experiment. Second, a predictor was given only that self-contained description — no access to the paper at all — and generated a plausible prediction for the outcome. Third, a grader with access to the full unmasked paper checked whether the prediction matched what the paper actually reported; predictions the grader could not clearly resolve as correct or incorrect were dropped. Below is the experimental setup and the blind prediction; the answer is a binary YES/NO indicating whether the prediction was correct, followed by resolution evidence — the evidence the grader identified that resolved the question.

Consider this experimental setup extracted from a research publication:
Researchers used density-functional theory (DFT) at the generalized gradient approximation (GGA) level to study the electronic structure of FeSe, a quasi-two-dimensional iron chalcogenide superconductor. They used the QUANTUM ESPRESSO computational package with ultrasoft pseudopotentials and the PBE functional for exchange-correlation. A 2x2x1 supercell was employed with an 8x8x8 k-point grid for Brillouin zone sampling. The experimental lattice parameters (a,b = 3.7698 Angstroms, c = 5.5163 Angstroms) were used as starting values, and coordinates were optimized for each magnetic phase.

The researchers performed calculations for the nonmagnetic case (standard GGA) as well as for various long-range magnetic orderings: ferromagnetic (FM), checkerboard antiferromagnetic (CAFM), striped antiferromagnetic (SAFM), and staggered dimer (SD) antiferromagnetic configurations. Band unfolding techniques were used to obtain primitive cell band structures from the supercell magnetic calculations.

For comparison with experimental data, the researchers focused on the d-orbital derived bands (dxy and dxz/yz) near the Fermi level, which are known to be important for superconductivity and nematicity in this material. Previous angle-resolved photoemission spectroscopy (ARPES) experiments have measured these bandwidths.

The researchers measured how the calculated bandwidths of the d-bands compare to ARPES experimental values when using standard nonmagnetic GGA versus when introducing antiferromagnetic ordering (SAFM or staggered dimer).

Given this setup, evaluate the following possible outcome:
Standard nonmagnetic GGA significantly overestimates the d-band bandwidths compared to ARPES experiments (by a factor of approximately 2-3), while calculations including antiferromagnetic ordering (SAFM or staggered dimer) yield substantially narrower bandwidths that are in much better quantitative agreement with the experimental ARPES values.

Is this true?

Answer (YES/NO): NO